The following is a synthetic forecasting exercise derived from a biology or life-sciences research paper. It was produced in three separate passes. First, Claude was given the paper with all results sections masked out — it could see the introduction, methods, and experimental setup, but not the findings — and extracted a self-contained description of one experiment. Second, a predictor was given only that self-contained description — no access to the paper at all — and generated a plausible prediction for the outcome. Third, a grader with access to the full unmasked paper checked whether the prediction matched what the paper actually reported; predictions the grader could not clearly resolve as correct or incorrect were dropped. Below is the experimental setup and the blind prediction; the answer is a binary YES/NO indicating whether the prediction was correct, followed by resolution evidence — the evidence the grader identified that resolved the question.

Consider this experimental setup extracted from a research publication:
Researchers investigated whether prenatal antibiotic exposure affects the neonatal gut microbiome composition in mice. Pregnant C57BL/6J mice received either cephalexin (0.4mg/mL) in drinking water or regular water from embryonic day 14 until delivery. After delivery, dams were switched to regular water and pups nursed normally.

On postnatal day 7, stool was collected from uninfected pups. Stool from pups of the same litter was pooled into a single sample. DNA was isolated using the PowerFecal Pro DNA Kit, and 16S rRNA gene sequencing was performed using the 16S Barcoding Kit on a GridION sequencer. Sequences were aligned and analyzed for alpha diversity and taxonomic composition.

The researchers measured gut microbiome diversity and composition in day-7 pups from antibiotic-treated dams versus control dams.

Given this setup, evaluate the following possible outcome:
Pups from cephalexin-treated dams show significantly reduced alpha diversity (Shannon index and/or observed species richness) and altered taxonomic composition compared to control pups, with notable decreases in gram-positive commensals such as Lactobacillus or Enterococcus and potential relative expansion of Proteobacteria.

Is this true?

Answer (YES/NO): NO